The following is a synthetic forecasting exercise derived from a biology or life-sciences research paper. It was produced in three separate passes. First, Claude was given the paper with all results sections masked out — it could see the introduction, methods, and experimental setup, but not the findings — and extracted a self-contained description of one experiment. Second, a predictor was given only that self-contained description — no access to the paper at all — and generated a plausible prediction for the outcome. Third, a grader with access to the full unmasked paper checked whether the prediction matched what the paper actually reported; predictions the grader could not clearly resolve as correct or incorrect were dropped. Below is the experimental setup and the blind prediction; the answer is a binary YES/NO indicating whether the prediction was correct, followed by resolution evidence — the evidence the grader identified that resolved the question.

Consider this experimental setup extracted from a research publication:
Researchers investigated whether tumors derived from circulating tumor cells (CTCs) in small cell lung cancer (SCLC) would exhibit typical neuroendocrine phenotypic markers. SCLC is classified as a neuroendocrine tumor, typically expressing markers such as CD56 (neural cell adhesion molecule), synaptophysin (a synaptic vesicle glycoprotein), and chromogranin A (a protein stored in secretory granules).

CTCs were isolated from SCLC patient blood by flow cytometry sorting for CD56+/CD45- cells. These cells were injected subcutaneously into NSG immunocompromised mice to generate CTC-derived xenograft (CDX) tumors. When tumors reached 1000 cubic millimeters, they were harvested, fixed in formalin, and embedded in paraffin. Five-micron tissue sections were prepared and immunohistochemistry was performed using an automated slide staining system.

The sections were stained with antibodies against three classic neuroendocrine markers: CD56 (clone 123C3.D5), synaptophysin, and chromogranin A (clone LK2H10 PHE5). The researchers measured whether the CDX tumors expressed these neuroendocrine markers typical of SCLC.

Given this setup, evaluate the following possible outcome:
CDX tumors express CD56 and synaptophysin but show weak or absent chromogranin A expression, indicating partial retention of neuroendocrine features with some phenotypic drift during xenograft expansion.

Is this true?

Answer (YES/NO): NO